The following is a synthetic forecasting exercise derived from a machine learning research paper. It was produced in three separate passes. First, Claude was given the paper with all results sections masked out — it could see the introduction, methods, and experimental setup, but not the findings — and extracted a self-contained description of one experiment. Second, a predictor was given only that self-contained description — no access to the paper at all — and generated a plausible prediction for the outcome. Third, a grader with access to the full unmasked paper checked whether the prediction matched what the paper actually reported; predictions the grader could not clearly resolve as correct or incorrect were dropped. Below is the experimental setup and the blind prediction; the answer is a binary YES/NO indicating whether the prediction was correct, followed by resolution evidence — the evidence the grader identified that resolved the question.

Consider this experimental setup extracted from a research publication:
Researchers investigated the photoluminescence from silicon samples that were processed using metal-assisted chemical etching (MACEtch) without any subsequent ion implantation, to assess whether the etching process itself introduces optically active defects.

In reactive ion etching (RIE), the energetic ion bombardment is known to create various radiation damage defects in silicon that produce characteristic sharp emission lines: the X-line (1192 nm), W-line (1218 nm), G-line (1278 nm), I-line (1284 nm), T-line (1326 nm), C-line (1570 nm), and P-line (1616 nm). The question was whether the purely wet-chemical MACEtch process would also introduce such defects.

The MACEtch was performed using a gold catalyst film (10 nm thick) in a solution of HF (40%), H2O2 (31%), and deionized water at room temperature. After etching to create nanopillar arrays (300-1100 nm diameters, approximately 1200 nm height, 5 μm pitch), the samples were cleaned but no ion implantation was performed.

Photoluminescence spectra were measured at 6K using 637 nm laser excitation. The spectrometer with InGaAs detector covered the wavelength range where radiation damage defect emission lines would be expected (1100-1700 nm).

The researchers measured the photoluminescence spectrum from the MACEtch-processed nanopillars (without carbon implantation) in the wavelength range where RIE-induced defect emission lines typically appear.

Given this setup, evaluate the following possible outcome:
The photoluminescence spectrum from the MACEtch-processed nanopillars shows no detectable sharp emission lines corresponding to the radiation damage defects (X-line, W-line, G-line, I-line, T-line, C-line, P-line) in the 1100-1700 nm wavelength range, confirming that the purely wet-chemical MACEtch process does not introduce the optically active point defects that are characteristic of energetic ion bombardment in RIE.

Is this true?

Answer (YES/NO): YES